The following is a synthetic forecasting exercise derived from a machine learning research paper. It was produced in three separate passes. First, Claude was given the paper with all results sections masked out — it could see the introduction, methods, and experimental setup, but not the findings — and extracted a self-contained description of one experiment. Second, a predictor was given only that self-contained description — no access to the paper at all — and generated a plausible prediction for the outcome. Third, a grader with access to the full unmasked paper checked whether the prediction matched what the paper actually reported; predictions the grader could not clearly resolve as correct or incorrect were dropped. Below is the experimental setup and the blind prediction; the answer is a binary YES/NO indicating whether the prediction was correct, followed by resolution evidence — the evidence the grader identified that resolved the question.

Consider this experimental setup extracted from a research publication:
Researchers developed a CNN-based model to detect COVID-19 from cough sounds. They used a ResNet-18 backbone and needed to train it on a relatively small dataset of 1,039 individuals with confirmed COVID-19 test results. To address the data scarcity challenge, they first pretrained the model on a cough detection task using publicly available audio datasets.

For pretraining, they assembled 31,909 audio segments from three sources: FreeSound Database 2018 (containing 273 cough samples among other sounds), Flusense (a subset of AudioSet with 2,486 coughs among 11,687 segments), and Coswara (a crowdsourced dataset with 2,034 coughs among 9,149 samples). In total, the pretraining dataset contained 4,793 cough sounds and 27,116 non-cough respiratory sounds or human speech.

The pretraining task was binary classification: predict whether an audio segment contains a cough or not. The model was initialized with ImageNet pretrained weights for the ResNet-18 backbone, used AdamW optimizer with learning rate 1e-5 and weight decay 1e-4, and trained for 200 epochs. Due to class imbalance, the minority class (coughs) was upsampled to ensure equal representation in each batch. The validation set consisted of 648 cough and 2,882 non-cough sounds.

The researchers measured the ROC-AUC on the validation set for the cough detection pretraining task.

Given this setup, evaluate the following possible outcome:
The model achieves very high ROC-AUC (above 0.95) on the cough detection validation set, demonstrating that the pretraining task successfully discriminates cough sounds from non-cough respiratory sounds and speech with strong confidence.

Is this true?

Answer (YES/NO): YES